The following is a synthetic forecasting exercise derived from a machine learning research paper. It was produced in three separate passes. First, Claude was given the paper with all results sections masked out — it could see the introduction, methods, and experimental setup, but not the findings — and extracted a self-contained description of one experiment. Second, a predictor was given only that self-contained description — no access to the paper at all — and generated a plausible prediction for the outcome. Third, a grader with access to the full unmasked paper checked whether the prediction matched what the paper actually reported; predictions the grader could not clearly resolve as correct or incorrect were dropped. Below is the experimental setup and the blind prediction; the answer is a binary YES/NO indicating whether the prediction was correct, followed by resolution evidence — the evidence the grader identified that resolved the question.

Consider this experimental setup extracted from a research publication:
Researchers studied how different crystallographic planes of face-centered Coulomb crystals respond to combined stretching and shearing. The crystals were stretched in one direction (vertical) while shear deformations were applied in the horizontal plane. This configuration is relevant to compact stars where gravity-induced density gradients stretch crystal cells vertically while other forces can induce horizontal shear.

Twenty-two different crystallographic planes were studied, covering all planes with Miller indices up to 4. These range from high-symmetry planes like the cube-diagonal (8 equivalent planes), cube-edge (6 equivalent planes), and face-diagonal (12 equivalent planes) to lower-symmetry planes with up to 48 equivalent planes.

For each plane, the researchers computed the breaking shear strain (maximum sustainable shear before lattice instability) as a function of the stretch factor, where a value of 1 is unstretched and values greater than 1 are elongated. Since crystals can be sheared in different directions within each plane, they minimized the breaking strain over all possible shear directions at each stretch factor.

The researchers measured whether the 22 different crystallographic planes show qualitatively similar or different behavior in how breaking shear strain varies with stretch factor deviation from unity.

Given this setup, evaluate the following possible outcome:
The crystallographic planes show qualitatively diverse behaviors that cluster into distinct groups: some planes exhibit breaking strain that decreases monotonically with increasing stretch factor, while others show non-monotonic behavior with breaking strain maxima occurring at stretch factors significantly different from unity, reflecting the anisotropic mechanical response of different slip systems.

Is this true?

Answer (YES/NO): NO